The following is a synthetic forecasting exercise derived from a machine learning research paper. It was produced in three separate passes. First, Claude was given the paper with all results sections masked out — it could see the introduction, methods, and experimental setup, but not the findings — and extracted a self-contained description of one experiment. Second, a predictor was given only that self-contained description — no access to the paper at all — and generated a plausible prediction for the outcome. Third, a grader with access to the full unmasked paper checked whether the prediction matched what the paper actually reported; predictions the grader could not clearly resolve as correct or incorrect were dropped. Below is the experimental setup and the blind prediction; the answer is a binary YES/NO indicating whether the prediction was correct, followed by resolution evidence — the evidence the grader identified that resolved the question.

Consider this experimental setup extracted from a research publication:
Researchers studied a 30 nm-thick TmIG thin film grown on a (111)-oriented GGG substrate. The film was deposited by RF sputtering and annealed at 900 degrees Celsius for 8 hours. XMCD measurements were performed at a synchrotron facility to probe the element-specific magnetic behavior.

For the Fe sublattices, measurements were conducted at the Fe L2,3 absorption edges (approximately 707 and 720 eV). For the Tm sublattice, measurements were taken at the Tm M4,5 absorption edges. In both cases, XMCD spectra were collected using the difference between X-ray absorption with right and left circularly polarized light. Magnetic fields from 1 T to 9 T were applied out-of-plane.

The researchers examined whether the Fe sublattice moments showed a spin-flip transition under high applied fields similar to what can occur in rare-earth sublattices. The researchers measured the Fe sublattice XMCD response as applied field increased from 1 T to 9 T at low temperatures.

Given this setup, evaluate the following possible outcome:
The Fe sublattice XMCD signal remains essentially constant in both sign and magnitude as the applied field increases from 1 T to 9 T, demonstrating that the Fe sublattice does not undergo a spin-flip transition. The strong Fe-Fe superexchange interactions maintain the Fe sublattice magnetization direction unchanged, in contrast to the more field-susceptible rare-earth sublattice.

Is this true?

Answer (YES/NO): YES